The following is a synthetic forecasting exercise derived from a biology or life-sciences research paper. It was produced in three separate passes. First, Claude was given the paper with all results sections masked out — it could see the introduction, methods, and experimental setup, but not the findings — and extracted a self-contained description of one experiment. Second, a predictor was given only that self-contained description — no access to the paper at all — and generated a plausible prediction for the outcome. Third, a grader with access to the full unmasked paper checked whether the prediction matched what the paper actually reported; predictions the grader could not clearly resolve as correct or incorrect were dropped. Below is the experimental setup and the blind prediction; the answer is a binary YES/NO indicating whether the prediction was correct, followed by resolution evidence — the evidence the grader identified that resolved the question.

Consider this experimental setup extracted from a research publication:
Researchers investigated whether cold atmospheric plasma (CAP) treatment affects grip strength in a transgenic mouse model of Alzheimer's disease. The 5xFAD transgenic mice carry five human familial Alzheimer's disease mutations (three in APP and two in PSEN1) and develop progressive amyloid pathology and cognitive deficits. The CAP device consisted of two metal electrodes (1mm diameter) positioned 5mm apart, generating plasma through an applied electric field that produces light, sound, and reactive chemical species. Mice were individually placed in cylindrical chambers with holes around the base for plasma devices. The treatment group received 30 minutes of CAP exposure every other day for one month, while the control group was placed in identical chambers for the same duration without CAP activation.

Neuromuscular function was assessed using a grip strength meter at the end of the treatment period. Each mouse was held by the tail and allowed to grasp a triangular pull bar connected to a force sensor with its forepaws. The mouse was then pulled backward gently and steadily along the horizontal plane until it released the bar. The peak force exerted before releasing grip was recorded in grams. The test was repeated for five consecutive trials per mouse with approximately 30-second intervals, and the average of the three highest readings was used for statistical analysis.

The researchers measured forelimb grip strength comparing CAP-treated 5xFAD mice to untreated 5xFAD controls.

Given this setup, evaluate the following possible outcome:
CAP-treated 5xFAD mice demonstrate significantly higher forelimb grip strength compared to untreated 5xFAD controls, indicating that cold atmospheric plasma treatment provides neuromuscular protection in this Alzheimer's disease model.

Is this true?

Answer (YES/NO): NO